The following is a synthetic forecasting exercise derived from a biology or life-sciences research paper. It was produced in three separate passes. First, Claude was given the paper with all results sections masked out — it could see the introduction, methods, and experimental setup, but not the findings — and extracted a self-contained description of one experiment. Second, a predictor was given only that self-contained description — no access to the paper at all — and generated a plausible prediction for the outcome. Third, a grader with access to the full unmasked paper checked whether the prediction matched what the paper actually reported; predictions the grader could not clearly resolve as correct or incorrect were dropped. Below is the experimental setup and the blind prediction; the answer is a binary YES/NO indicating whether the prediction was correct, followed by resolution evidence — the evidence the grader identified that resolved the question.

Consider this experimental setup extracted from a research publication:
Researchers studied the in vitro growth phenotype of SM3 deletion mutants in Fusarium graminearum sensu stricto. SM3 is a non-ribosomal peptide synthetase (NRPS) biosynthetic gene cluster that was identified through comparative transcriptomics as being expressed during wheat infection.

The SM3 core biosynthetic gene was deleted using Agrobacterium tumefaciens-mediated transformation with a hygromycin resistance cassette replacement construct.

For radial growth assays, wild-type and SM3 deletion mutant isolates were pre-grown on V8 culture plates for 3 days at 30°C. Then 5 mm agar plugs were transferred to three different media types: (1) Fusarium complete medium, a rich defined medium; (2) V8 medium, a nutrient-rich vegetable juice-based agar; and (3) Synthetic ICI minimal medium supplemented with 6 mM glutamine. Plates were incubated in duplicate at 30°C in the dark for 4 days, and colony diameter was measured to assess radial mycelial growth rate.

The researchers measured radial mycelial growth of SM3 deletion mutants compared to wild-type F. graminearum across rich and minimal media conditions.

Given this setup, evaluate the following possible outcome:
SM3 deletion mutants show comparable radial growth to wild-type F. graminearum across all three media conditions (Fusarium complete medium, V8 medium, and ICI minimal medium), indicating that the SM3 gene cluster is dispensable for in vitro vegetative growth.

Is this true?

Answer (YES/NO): NO